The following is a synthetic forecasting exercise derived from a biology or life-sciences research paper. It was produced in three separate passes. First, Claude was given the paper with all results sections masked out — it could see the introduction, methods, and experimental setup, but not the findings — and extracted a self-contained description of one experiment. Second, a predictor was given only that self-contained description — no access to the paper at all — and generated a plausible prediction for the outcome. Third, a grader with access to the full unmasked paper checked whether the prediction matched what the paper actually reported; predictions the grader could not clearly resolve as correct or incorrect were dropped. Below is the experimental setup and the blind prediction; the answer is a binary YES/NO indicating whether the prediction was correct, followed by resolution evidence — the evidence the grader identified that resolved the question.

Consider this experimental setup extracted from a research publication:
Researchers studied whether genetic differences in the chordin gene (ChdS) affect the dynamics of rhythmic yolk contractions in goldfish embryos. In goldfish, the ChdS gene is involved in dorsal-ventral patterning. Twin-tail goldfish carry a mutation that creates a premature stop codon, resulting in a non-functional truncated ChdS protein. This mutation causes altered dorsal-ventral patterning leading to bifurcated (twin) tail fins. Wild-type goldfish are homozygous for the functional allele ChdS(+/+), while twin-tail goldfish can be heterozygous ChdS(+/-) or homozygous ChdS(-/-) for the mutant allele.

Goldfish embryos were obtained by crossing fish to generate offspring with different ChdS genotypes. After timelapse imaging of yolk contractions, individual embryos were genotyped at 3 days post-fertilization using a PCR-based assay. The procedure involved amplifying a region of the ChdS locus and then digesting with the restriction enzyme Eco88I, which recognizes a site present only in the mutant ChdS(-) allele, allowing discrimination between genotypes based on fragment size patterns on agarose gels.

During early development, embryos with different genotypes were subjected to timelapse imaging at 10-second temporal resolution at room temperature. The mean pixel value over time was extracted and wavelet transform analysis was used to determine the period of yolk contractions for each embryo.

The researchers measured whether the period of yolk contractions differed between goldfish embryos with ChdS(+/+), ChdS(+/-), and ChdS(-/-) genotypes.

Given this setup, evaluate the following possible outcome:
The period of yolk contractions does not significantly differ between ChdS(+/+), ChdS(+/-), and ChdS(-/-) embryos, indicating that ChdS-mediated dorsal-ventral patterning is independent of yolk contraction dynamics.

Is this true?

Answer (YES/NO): YES